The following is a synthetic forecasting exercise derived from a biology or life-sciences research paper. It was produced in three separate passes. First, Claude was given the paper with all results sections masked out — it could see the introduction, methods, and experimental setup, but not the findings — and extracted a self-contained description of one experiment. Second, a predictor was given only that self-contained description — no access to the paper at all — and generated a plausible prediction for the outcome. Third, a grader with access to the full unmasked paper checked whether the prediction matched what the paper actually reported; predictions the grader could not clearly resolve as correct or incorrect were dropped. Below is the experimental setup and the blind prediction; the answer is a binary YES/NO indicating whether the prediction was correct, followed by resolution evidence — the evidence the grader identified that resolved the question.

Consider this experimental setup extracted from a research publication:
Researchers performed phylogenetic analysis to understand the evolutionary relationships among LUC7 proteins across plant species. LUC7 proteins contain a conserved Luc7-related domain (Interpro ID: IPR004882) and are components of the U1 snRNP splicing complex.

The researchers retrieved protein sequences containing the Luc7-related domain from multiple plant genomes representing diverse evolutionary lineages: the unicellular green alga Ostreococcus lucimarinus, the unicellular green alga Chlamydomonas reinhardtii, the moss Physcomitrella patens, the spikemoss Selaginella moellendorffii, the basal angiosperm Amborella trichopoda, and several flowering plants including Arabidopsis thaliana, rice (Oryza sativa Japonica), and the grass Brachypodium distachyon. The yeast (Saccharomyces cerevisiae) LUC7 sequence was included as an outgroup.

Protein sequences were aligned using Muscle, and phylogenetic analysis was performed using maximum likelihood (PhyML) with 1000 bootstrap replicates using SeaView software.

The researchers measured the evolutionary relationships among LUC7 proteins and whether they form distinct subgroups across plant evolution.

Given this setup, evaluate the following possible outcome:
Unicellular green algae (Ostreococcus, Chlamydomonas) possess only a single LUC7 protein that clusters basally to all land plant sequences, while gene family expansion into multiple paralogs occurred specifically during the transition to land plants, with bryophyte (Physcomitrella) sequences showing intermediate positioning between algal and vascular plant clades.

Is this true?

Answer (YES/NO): NO